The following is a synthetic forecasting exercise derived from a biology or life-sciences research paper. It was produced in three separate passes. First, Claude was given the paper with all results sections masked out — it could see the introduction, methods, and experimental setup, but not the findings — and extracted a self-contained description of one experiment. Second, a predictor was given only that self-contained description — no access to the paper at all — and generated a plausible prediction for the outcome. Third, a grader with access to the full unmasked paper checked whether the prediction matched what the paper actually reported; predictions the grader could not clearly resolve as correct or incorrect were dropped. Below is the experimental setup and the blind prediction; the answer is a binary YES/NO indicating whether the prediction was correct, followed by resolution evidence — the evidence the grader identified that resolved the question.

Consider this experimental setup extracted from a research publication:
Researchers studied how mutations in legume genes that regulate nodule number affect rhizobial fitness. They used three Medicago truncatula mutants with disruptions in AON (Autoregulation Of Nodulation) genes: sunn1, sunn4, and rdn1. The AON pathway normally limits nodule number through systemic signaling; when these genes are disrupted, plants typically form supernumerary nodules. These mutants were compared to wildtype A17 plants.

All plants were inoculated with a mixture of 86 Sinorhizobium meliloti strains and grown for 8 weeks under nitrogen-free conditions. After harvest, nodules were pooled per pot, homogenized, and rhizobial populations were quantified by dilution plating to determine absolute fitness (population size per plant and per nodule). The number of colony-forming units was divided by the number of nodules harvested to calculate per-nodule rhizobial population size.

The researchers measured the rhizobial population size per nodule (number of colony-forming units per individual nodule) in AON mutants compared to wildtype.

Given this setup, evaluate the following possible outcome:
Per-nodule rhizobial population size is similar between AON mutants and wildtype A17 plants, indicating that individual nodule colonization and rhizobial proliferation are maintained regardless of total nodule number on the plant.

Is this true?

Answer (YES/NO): YES